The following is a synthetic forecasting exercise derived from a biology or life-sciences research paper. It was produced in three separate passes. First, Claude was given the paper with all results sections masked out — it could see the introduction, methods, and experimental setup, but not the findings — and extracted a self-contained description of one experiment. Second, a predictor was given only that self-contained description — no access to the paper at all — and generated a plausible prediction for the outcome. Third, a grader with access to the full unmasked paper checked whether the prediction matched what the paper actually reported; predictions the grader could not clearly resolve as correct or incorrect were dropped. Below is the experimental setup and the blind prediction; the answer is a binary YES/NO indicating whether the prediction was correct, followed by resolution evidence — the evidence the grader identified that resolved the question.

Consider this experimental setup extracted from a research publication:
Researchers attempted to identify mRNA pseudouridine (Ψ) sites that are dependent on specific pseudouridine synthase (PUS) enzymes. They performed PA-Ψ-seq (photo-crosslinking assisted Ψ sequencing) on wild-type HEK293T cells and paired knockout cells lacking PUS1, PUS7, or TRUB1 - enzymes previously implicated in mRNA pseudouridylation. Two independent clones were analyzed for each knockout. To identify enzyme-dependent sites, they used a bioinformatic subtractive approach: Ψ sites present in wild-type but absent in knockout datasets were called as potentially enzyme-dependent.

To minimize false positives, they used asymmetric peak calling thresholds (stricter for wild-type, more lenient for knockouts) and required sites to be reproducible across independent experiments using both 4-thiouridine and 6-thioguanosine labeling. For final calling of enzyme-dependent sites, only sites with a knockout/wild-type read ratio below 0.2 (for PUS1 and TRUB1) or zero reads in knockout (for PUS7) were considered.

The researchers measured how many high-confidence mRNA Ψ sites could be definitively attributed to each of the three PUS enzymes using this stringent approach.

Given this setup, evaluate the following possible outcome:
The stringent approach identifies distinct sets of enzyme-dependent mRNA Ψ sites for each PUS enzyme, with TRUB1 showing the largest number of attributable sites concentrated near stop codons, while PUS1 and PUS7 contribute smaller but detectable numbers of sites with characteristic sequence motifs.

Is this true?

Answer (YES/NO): NO